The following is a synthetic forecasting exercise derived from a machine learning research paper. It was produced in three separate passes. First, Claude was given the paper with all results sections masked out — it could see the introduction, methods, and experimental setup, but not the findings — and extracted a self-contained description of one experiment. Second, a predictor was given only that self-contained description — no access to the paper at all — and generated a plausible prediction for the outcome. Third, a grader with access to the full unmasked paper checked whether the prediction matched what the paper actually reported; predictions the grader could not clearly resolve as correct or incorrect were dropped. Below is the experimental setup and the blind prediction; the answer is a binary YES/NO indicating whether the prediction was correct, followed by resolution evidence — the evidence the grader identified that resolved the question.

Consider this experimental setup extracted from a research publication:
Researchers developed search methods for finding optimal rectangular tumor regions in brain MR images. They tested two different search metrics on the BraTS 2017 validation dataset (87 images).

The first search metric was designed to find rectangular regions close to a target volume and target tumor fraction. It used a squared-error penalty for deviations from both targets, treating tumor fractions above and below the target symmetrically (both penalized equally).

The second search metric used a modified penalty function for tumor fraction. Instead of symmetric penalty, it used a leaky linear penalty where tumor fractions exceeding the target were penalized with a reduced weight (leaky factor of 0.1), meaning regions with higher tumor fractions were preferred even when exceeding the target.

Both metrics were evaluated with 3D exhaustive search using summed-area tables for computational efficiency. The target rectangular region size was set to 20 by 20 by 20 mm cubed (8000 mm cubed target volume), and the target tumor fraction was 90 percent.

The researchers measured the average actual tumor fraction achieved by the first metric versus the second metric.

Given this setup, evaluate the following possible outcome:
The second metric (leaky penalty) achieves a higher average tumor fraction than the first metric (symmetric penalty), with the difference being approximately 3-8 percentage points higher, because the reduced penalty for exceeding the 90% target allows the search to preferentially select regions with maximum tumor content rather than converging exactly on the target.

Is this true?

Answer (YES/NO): NO